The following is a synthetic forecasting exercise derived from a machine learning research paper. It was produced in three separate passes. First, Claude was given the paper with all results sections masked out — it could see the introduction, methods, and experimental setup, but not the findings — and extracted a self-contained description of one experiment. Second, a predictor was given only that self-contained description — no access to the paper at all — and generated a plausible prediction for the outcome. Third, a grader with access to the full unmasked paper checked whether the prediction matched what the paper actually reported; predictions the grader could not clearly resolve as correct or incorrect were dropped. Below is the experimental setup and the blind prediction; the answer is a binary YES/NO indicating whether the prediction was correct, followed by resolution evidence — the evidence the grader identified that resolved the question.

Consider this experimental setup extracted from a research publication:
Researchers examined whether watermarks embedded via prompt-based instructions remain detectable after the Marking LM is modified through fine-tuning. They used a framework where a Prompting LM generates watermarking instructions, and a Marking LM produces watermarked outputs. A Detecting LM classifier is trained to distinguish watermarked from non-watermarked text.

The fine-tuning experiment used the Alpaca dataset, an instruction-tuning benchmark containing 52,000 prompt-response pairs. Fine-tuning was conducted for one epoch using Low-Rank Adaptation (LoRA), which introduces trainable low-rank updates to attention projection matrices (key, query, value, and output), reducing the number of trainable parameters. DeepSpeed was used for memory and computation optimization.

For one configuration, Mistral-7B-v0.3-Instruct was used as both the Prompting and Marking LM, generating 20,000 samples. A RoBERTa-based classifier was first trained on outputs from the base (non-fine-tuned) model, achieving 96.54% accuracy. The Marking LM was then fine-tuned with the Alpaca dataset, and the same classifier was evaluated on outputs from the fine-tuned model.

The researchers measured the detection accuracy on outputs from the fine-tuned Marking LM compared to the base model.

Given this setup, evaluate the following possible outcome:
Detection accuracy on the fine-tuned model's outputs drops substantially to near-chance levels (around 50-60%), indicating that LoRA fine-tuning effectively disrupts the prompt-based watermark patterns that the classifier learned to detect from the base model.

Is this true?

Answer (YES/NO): NO